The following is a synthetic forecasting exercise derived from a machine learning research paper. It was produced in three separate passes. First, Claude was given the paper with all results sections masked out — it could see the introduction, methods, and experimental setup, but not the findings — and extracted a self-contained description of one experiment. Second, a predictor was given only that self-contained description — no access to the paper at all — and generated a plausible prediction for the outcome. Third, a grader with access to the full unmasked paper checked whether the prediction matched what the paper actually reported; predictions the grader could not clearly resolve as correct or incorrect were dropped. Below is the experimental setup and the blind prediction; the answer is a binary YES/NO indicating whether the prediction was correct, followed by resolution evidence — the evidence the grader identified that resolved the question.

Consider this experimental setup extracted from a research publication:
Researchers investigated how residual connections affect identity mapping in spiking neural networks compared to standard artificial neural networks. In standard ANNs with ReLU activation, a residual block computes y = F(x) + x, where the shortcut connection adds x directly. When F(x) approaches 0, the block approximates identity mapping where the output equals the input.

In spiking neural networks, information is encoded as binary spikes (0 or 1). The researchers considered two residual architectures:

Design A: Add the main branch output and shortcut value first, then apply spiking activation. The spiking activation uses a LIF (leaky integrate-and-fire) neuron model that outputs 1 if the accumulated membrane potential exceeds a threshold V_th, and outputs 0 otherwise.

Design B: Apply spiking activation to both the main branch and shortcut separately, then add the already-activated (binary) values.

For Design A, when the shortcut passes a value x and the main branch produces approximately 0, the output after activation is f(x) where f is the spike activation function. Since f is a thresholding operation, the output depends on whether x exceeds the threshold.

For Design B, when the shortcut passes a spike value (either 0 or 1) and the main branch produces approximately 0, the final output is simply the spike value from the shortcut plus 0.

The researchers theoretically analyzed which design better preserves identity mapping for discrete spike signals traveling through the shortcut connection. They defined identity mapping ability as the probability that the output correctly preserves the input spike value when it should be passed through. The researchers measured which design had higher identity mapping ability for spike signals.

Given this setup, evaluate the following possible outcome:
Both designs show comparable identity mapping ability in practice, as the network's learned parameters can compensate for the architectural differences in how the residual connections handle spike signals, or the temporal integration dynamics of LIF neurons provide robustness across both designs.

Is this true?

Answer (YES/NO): NO